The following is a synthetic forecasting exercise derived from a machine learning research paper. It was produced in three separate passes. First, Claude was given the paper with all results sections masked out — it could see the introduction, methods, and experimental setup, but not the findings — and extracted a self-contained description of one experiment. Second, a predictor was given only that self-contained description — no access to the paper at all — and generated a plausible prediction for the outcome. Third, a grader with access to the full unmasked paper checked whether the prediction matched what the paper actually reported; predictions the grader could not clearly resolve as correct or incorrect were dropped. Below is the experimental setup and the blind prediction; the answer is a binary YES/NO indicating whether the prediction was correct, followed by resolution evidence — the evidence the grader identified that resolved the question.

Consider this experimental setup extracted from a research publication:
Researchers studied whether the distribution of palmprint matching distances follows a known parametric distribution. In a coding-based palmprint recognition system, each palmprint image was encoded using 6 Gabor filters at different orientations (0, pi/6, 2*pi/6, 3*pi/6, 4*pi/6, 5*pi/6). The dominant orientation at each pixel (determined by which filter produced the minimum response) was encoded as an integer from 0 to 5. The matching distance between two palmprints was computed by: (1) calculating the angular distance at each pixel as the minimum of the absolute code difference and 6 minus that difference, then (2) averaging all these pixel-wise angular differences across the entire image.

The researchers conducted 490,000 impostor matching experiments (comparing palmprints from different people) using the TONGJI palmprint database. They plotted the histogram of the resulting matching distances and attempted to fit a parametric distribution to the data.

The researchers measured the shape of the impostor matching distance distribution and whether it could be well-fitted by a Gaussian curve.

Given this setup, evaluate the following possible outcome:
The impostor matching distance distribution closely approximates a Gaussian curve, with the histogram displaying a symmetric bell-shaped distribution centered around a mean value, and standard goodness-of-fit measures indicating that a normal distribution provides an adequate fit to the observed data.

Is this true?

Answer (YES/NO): NO